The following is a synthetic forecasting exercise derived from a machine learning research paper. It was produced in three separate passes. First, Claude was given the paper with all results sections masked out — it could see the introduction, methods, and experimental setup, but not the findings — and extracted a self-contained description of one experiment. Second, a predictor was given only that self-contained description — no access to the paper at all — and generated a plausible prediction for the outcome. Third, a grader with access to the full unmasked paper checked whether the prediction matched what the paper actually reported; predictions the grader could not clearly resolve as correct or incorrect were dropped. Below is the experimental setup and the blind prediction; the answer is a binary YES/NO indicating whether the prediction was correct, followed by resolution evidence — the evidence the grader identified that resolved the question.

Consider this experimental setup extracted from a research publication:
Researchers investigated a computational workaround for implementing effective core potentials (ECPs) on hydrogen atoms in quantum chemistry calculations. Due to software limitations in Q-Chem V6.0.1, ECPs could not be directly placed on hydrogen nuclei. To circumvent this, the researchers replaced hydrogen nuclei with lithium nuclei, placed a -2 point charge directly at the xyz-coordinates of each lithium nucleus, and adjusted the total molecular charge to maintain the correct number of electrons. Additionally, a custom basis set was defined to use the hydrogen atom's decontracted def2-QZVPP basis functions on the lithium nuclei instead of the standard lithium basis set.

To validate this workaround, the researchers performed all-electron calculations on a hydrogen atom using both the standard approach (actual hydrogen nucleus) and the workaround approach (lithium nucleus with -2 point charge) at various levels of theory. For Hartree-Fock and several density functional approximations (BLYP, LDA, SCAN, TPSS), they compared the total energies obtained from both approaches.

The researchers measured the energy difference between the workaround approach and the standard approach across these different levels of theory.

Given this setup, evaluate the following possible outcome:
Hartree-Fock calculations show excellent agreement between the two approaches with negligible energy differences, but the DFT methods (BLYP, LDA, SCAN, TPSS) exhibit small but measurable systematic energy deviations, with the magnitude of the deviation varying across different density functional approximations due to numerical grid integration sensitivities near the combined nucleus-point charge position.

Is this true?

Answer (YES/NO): NO